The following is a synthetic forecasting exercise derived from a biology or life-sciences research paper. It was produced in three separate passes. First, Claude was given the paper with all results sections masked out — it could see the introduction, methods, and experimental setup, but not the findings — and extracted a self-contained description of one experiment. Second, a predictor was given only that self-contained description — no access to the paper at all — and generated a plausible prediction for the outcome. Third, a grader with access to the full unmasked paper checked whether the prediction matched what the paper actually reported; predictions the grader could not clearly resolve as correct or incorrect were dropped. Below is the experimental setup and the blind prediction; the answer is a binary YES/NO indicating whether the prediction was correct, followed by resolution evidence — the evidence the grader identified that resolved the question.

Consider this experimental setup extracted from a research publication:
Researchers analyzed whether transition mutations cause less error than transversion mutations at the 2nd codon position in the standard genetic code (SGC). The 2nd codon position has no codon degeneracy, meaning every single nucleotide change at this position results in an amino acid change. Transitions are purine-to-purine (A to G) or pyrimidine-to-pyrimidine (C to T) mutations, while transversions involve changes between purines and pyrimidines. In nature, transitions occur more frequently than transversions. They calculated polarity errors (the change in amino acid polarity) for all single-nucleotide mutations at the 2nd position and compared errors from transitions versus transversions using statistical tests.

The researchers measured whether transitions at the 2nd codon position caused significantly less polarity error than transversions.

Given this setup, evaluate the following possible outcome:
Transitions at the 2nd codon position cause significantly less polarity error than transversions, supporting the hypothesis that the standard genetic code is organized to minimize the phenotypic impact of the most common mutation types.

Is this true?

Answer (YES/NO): YES